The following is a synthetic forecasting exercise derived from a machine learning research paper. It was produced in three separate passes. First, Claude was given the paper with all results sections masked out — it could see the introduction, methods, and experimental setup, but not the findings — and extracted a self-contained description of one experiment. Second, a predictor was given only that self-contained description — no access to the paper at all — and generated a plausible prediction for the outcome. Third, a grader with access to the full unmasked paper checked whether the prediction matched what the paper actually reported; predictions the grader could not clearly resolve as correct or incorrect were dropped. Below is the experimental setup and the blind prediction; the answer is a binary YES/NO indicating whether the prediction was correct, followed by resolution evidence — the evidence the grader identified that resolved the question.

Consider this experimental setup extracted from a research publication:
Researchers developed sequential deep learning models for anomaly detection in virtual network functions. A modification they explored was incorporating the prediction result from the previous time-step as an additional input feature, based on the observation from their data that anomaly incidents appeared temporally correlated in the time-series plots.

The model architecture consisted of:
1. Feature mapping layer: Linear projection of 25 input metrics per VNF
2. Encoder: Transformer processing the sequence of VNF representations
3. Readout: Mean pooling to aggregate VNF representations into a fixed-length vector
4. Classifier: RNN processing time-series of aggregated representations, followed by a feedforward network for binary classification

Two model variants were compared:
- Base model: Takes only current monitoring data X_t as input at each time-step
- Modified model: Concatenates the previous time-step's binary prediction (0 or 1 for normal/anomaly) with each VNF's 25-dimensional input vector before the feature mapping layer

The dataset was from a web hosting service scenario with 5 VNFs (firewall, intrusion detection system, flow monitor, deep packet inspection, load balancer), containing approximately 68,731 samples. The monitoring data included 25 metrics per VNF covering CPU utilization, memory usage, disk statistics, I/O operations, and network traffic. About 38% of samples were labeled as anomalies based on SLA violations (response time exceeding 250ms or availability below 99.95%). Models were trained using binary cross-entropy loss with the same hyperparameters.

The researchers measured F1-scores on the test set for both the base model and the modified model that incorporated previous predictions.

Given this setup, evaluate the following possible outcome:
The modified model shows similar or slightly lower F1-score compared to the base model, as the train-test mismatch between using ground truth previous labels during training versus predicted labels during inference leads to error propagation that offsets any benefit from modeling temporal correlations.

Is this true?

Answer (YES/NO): NO